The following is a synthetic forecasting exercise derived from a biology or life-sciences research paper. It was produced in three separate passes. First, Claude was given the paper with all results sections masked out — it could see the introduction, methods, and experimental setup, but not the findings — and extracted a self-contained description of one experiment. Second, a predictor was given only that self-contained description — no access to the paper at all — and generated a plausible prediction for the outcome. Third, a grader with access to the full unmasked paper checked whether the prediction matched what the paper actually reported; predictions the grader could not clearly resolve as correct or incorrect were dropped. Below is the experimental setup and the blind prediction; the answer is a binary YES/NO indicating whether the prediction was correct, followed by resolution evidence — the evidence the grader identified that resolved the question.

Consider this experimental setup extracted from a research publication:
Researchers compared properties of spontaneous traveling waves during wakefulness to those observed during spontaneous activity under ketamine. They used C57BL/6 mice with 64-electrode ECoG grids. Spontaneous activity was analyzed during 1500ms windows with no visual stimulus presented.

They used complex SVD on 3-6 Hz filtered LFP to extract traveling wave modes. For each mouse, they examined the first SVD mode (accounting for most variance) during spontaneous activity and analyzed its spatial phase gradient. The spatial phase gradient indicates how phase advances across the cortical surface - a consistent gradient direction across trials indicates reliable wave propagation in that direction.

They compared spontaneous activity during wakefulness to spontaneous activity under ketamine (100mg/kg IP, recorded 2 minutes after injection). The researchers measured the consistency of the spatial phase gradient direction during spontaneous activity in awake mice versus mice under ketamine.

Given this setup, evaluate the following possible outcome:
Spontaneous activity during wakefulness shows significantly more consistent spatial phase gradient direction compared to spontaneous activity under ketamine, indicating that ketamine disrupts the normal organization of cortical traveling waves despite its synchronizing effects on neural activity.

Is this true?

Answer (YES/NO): NO